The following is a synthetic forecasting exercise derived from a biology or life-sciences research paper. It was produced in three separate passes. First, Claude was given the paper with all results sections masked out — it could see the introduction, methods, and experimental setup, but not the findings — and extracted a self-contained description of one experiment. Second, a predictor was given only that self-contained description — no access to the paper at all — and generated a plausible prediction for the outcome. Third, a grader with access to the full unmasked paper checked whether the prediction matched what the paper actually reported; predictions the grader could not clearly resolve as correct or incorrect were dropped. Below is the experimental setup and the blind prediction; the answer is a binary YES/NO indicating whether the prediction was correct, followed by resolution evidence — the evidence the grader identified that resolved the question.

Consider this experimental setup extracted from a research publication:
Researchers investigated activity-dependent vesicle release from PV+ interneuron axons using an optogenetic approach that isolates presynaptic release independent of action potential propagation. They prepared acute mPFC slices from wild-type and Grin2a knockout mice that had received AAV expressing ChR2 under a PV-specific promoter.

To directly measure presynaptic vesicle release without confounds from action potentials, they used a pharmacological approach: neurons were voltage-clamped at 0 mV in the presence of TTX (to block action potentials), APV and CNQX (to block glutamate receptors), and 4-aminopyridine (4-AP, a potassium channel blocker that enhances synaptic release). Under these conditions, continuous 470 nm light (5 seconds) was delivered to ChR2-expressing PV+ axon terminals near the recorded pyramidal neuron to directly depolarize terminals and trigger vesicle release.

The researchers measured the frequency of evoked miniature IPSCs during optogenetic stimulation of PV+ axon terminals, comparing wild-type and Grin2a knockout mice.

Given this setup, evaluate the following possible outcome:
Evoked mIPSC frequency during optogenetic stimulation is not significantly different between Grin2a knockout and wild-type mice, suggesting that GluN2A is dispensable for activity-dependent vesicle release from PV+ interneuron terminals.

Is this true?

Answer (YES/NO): NO